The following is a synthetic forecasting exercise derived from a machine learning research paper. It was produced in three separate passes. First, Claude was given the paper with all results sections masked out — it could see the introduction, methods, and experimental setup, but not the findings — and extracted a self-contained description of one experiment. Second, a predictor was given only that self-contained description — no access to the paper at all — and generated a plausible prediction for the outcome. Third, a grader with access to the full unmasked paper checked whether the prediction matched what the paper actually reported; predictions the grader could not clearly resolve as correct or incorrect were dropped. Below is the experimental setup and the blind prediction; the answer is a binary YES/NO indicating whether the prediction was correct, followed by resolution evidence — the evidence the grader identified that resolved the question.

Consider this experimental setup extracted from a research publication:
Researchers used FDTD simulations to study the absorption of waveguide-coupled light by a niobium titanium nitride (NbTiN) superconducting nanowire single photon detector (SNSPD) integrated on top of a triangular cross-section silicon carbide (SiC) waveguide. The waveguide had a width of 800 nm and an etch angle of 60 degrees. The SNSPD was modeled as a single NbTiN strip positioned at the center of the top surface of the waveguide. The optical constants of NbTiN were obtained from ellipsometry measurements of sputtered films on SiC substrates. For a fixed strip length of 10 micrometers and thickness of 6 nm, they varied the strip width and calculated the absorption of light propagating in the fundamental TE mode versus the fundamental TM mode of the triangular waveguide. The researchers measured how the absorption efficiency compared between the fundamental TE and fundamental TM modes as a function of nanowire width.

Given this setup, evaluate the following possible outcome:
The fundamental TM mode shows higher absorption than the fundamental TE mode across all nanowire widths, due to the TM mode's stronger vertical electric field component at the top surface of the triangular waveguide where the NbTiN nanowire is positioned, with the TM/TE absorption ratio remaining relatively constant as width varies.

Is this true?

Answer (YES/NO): NO